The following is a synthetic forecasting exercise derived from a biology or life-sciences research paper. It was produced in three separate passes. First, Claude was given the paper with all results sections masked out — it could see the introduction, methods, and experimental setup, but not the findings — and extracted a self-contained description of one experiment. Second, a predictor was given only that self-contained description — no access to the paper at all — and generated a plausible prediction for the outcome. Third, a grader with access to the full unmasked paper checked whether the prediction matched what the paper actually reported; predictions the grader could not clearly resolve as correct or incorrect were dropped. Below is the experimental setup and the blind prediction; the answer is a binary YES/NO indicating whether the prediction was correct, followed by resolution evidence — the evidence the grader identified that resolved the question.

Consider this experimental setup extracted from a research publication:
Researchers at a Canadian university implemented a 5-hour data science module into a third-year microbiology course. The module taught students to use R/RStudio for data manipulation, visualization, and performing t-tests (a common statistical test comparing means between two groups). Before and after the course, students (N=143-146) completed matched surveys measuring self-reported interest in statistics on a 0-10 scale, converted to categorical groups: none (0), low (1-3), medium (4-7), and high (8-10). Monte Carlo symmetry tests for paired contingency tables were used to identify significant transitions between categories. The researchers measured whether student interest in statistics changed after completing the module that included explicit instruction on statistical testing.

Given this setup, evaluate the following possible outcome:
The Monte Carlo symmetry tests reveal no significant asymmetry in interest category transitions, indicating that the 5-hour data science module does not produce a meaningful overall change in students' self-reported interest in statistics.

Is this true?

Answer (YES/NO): YES